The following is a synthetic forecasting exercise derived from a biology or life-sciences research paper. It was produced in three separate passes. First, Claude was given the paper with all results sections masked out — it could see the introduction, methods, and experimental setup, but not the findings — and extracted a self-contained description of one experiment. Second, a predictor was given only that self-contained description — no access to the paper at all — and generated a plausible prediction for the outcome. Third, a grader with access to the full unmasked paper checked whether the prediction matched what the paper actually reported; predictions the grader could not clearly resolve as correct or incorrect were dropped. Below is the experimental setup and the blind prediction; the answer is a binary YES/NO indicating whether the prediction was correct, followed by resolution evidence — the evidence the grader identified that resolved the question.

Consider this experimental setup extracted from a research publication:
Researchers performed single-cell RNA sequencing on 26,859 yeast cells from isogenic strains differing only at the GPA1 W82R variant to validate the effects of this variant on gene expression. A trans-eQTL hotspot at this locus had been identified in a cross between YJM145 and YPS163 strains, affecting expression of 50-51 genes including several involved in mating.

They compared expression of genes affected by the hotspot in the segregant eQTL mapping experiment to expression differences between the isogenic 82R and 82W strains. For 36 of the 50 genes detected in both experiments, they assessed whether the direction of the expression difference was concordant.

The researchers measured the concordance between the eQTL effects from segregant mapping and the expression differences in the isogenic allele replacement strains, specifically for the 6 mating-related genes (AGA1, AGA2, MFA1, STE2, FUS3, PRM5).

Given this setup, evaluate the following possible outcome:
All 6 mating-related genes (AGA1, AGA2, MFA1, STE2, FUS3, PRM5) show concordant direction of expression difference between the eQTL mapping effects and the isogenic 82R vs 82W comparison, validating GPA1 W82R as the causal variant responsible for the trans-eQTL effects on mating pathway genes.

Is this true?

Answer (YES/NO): YES